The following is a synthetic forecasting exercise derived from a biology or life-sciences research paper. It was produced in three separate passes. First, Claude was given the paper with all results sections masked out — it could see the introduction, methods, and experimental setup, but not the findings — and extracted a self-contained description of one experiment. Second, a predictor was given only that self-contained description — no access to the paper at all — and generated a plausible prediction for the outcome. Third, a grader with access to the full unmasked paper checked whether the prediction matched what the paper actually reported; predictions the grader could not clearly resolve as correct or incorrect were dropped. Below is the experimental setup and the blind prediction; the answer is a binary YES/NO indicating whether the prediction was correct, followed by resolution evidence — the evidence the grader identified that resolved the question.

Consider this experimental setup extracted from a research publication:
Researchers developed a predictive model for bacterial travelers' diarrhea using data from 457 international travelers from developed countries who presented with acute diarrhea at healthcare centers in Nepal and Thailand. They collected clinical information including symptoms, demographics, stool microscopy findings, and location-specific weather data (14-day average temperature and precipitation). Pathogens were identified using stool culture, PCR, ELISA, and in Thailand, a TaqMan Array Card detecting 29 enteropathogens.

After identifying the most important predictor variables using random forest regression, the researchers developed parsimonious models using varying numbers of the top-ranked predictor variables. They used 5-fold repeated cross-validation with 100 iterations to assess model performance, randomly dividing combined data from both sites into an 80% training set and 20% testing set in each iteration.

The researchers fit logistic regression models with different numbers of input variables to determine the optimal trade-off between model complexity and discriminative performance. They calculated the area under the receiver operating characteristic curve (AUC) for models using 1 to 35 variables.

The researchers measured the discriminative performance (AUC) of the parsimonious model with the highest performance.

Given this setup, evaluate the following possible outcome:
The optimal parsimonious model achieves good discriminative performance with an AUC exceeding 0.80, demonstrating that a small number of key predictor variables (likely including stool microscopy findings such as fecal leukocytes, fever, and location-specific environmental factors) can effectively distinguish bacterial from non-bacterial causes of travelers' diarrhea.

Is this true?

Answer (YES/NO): NO